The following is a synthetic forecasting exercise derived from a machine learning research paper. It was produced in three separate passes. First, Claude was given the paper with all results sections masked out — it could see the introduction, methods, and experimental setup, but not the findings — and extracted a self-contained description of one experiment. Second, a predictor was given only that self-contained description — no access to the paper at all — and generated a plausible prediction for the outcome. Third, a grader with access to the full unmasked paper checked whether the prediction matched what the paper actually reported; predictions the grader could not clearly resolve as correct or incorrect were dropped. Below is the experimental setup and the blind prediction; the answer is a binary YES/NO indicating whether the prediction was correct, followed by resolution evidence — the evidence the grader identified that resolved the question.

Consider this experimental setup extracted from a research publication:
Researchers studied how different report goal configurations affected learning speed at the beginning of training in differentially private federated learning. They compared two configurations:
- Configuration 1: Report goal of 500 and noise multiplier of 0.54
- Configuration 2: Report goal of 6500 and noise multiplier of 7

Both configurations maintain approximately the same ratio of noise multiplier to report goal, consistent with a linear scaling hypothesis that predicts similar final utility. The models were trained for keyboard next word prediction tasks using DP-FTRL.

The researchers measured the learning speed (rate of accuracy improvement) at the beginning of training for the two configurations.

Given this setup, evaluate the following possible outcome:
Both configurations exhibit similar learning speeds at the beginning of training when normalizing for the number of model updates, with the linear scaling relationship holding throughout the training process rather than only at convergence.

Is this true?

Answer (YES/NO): NO